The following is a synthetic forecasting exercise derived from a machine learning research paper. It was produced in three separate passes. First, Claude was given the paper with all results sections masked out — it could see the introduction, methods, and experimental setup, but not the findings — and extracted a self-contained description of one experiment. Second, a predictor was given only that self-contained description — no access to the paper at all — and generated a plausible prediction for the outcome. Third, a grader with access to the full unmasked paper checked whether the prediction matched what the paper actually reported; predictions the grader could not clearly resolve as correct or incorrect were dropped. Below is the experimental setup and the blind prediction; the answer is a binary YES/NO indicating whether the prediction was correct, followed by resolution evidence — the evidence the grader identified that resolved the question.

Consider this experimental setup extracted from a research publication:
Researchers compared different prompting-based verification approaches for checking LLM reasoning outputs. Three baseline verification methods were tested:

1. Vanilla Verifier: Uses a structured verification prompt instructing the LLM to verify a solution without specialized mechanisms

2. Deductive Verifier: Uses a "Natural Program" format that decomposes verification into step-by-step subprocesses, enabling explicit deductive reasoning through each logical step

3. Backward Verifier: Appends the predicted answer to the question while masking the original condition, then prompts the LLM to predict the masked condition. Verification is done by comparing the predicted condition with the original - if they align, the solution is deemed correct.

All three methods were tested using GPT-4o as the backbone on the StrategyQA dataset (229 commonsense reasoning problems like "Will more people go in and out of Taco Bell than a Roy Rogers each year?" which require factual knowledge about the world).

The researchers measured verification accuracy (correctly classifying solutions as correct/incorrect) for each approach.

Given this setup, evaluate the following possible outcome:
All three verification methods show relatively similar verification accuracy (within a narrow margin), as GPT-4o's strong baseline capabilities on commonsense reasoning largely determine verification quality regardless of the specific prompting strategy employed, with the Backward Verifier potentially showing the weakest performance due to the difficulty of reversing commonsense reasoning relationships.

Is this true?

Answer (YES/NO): NO